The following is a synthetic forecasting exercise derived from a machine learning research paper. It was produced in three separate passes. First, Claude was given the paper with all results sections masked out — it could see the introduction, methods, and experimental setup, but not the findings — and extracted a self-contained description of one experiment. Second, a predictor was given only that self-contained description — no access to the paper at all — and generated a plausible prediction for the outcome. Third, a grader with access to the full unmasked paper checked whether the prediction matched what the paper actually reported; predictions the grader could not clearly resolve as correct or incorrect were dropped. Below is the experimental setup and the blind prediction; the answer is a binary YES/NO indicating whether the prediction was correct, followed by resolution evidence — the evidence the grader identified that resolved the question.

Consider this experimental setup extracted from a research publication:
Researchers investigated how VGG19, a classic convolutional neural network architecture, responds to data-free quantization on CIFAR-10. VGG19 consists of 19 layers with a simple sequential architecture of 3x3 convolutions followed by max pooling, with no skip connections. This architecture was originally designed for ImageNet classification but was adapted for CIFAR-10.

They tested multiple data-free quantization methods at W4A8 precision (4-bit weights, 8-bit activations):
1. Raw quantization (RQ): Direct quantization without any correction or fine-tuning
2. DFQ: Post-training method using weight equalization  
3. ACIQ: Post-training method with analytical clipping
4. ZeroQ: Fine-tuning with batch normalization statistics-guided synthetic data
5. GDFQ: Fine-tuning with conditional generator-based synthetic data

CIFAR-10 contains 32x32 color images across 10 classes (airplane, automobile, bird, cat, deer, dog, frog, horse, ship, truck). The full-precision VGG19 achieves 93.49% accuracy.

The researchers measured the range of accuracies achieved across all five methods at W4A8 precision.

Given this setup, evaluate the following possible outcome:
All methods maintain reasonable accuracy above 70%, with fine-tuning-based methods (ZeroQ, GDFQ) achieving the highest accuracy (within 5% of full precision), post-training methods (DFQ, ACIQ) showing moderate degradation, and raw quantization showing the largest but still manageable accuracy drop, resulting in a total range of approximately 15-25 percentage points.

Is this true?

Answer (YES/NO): NO